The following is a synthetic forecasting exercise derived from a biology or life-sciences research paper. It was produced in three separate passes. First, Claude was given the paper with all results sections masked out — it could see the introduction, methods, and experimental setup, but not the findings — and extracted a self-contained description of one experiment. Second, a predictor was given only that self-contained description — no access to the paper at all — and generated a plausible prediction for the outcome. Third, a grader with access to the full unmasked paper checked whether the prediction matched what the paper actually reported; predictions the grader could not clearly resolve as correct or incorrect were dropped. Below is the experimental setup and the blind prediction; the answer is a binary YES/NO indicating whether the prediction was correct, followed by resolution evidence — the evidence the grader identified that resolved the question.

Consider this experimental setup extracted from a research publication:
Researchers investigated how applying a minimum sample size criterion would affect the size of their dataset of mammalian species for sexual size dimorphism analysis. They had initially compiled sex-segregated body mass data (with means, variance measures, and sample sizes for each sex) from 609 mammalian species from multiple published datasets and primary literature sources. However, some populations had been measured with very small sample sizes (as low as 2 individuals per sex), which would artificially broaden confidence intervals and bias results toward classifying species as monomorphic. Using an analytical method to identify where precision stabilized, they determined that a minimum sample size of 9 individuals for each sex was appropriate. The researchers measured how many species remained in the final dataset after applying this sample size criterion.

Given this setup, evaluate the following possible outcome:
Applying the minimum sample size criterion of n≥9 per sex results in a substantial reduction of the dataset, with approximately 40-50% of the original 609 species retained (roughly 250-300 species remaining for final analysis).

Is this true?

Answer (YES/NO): NO